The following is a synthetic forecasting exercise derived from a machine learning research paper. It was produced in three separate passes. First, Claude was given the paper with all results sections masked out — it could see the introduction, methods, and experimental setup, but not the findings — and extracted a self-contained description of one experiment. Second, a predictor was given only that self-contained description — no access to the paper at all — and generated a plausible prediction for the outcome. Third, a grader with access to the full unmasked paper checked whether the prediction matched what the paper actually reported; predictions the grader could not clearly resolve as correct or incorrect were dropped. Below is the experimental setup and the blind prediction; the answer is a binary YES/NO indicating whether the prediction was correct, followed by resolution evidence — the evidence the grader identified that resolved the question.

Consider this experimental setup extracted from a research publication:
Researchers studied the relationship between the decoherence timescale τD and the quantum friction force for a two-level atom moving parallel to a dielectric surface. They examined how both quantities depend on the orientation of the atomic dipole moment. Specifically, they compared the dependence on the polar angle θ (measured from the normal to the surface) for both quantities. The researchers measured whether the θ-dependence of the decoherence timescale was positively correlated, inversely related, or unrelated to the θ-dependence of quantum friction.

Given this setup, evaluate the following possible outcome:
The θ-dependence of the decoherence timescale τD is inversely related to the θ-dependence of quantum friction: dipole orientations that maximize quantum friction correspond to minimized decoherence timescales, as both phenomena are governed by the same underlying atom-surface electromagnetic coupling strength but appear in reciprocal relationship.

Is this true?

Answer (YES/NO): YES